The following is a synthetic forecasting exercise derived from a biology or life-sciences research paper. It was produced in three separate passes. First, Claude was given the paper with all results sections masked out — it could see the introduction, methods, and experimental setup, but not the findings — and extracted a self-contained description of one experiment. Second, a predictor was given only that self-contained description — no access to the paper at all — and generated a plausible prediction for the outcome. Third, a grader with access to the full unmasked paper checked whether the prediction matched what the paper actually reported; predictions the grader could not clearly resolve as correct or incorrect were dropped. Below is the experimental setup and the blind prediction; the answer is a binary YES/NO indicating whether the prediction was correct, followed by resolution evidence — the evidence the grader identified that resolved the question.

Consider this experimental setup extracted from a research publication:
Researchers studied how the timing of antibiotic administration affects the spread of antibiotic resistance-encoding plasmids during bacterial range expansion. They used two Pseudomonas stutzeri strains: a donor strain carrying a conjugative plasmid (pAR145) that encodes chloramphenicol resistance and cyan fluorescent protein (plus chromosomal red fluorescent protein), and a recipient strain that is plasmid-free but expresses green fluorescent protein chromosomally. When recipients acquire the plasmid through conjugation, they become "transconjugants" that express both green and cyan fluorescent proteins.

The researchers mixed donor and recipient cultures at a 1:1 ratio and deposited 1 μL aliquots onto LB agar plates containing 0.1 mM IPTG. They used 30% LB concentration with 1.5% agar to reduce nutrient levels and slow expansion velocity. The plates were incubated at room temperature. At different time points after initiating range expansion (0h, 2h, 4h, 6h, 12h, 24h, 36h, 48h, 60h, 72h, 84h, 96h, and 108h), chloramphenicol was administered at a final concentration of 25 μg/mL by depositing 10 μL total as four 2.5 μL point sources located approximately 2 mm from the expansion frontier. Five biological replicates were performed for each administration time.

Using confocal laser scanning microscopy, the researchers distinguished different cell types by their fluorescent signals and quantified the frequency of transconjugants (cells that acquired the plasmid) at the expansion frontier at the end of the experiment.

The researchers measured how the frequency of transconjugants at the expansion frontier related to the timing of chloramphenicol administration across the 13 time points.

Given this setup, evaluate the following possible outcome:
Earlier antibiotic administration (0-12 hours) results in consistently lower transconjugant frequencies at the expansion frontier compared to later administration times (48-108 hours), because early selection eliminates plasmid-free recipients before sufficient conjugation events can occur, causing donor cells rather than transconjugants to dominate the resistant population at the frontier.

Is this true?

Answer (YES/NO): NO